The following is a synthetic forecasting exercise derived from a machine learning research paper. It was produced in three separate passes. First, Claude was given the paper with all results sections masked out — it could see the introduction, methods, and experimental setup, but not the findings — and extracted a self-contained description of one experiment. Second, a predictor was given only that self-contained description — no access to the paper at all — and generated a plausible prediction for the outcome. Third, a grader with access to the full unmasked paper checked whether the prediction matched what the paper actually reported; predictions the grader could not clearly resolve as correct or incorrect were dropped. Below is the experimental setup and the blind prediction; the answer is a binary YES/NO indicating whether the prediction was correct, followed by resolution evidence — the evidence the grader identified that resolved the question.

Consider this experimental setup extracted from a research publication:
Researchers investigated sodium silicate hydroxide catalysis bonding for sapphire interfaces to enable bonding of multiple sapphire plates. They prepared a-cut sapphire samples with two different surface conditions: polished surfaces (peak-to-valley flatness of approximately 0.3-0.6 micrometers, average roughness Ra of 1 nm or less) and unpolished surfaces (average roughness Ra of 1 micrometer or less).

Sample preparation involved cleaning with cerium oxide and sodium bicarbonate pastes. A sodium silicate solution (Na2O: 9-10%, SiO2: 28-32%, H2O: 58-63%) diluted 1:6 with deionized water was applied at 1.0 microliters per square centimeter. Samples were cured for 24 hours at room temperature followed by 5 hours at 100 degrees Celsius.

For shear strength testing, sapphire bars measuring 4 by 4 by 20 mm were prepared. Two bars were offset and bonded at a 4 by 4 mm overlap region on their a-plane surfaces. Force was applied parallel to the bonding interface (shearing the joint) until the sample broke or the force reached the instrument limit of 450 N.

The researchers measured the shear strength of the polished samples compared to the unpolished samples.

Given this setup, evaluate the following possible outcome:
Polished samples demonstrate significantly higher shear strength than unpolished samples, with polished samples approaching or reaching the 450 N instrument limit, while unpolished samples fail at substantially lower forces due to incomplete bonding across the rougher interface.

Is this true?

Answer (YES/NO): YES